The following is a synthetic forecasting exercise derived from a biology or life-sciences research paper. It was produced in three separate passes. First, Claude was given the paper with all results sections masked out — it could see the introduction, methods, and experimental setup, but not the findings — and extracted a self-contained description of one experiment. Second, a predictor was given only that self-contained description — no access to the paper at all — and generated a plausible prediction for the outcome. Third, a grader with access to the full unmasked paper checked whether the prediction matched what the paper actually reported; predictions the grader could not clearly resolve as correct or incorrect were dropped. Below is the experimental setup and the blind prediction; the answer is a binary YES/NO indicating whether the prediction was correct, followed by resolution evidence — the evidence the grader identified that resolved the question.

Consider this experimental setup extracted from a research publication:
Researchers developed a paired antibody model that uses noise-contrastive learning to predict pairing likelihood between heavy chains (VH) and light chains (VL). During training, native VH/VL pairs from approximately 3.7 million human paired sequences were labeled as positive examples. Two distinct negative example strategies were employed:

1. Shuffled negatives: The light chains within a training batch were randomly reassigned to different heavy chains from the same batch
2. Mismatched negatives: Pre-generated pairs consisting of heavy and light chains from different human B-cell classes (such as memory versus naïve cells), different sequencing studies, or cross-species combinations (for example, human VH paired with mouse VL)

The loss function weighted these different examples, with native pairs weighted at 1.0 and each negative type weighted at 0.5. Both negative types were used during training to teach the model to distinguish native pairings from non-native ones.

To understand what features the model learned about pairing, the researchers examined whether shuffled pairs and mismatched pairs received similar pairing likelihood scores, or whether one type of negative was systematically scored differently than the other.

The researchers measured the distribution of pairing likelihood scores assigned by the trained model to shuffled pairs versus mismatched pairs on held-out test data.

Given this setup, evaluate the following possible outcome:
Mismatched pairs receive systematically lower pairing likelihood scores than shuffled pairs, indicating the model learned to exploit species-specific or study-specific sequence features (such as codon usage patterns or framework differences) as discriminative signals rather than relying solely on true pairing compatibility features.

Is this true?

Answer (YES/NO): YES